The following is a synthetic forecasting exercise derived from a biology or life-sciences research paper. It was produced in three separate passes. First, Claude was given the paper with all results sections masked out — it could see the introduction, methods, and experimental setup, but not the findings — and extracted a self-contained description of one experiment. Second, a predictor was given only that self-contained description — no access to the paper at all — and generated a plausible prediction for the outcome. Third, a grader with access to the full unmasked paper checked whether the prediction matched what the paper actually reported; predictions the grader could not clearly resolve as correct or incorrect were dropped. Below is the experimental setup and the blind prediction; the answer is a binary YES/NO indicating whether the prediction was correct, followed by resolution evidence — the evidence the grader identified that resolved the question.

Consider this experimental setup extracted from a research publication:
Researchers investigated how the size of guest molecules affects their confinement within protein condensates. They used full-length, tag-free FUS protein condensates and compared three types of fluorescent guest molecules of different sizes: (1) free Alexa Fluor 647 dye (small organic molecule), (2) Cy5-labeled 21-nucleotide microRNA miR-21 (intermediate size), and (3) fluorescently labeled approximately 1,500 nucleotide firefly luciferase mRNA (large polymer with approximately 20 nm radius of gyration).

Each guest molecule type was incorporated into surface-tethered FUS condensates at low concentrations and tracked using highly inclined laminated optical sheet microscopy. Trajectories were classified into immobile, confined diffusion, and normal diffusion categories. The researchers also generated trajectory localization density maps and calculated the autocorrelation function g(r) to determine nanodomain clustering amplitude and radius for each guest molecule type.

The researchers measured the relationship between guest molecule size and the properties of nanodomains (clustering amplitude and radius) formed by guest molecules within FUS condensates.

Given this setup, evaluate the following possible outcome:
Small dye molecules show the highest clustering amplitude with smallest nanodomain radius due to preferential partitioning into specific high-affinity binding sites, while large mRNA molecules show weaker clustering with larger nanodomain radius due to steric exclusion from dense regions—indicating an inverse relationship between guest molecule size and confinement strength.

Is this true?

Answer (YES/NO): NO